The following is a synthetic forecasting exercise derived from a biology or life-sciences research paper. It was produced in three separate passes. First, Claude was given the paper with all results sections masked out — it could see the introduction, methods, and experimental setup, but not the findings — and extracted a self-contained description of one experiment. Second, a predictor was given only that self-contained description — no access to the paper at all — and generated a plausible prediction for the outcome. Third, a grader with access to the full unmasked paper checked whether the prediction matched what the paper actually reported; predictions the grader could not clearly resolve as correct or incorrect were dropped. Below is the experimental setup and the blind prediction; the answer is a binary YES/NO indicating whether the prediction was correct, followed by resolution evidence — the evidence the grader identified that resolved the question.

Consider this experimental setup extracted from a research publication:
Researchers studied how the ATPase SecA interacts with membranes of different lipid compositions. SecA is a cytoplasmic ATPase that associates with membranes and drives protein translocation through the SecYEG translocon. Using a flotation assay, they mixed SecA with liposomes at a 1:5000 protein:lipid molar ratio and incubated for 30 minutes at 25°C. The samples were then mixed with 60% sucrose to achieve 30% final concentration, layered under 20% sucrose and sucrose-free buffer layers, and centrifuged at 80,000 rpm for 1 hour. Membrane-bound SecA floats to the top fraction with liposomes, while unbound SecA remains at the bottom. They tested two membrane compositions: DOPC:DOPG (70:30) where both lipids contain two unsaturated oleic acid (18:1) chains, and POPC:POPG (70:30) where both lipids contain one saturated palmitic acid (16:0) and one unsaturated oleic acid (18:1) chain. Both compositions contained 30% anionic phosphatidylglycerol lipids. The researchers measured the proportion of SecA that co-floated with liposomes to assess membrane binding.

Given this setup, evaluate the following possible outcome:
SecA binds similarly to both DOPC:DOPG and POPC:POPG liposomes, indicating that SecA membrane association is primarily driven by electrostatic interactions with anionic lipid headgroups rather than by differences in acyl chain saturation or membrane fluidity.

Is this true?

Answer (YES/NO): NO